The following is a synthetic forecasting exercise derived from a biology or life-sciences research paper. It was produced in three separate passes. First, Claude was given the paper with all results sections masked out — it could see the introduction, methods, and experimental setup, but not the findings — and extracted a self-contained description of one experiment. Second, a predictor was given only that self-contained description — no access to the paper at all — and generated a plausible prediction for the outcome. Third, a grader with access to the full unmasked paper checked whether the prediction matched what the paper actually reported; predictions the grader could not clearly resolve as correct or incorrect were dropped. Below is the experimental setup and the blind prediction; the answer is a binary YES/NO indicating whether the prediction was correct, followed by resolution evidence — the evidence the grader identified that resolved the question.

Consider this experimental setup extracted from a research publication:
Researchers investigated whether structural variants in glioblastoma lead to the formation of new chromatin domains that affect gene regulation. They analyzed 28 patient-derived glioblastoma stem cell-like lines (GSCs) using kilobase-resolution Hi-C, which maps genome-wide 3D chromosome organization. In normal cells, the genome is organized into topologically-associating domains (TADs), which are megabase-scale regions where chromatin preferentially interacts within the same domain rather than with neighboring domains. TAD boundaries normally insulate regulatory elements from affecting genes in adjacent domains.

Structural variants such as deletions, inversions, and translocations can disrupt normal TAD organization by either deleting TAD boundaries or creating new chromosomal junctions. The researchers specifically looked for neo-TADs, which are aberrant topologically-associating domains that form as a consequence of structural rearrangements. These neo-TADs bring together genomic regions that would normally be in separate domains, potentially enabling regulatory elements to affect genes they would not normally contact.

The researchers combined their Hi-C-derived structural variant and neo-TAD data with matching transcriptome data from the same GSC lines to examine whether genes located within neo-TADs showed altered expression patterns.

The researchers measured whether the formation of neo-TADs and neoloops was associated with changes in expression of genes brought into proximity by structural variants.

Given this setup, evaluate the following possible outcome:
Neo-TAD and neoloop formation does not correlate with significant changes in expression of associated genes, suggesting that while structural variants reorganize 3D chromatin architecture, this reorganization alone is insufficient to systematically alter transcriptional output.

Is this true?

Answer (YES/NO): NO